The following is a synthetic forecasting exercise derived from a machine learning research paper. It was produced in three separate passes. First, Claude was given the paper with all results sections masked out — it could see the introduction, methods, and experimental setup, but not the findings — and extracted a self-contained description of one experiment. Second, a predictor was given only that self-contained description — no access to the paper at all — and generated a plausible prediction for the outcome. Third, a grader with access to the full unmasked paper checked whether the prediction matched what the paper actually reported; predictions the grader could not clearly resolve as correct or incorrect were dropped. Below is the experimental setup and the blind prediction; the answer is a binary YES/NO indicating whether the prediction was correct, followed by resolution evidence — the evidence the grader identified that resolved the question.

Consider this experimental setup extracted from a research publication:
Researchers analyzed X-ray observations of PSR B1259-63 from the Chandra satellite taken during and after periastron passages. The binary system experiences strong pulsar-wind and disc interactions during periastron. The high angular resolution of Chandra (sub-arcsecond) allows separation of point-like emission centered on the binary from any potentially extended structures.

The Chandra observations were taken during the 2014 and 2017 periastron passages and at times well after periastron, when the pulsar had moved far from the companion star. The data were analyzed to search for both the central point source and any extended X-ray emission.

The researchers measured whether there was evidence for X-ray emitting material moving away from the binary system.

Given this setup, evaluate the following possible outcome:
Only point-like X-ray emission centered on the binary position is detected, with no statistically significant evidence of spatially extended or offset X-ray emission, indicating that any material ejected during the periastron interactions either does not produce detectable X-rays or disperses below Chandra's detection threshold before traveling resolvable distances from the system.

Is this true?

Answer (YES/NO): NO